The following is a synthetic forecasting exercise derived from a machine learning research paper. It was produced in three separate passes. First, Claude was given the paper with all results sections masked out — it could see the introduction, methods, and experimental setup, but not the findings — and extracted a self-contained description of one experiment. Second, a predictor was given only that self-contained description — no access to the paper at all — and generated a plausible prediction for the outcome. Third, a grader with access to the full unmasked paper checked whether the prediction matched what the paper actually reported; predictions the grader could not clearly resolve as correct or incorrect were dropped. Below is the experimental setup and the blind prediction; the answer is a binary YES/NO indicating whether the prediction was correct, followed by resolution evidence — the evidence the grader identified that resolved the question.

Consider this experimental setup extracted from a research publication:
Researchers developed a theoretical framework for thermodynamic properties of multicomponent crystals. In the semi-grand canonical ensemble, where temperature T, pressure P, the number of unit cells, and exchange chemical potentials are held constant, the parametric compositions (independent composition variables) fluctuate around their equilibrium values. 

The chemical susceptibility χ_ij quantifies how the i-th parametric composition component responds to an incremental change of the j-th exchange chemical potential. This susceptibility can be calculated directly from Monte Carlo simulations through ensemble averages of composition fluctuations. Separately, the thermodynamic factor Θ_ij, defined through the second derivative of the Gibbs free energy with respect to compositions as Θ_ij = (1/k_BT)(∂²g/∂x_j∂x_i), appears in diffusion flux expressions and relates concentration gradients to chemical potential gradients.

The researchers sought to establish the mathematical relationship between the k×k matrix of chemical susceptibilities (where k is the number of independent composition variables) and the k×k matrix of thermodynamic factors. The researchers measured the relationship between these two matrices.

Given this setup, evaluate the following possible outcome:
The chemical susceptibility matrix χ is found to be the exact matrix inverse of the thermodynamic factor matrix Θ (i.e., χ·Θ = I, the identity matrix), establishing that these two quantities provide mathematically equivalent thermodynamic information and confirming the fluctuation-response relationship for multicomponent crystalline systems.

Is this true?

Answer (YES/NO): NO